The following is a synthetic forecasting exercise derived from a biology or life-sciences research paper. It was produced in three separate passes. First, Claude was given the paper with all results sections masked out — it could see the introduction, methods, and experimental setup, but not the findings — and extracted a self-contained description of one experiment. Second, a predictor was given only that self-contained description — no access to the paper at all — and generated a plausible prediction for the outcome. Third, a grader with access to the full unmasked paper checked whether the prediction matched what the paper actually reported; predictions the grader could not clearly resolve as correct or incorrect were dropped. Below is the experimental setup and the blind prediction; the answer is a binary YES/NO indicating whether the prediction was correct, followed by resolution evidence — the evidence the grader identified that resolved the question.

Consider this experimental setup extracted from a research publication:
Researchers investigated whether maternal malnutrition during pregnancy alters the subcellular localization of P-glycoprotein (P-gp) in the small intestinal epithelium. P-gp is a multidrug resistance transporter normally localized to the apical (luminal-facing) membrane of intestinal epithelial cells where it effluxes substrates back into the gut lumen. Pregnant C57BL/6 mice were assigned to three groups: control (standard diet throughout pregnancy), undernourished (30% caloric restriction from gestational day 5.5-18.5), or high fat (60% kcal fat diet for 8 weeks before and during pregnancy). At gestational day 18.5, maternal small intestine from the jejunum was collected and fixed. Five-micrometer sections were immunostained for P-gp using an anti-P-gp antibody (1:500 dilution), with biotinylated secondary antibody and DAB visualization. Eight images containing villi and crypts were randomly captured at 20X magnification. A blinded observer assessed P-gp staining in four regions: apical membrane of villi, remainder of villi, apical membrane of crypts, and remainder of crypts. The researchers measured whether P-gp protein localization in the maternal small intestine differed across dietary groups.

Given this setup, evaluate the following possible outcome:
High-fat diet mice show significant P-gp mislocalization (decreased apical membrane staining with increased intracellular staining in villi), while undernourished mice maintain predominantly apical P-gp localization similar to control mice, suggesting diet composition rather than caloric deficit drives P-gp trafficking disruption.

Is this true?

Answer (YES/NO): NO